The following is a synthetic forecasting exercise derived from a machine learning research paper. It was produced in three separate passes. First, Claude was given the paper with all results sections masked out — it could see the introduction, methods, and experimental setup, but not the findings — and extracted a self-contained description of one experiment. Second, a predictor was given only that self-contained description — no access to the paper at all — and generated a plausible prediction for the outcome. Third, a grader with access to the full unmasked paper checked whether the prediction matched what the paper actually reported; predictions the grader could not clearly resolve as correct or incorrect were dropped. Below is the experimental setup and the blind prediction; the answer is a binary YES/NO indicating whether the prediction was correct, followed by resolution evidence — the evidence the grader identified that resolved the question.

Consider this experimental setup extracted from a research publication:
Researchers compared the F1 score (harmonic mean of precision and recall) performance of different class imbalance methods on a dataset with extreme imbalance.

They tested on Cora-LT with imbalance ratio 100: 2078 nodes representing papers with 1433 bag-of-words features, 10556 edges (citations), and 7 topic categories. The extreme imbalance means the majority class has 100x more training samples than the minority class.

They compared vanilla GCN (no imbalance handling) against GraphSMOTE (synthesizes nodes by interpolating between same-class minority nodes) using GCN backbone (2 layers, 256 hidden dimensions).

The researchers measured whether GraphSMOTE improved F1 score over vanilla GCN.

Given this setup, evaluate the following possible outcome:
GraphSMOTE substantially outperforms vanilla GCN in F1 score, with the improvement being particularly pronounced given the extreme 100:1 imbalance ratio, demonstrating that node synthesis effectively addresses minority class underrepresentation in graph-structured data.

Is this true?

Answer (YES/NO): NO